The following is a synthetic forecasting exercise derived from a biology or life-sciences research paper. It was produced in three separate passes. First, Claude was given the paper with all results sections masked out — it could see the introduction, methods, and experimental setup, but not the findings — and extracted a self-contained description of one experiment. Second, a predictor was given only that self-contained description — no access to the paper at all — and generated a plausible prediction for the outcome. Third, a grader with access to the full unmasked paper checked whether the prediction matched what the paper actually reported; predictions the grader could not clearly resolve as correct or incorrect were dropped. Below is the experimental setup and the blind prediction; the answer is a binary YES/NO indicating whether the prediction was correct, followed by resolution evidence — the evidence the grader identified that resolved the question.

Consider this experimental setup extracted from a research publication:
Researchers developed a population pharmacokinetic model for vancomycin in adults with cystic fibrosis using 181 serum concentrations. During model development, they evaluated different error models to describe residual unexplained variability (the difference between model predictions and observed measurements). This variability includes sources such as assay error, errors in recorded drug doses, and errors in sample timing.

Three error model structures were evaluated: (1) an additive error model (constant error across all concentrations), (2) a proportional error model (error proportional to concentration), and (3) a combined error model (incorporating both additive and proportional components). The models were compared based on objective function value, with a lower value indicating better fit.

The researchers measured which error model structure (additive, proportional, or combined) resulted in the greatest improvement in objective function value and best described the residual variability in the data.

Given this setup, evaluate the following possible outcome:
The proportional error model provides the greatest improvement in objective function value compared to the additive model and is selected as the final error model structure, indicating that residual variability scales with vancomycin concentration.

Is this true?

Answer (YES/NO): YES